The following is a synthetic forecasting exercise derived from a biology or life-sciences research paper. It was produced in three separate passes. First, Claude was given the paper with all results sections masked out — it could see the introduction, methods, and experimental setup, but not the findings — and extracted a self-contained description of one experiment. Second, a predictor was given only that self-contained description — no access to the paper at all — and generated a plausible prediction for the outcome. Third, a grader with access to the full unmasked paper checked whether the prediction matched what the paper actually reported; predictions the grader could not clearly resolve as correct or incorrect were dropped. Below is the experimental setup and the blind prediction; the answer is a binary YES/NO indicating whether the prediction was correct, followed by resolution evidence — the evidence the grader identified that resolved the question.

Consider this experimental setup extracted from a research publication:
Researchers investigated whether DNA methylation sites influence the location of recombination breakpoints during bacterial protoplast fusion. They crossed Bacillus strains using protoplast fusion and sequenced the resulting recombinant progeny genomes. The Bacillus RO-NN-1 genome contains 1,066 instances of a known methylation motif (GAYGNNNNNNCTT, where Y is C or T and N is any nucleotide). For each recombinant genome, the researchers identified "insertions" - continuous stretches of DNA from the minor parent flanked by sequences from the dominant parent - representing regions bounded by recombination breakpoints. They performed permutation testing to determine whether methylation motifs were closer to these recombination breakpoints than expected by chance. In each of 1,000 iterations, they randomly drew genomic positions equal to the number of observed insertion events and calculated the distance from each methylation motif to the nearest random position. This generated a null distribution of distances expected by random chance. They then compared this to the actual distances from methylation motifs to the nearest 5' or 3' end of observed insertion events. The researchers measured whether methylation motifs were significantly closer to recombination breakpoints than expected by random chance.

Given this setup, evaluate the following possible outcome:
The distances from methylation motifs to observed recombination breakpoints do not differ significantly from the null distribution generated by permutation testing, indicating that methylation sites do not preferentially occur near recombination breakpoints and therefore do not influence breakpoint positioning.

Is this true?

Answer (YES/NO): YES